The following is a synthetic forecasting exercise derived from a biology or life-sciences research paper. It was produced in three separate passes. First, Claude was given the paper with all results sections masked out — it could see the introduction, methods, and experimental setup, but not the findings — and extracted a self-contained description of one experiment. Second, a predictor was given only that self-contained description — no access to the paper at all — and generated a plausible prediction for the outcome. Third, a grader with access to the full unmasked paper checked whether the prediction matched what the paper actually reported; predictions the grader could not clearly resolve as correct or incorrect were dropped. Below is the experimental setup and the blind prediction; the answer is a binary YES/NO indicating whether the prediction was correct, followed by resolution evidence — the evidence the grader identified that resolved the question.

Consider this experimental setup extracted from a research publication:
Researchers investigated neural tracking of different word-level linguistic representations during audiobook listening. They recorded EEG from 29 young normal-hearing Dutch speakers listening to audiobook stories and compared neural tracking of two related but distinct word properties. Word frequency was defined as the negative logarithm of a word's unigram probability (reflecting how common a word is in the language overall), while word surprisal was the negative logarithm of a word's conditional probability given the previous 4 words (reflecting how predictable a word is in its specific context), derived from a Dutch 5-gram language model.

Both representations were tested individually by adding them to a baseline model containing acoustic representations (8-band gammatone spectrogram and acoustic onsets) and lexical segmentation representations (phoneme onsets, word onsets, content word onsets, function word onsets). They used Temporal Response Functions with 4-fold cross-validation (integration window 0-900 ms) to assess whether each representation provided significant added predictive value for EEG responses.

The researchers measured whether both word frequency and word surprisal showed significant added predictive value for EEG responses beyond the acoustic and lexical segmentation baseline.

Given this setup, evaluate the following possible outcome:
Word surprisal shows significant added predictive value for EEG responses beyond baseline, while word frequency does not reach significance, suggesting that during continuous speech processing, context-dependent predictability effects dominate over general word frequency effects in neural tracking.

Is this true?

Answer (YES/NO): NO